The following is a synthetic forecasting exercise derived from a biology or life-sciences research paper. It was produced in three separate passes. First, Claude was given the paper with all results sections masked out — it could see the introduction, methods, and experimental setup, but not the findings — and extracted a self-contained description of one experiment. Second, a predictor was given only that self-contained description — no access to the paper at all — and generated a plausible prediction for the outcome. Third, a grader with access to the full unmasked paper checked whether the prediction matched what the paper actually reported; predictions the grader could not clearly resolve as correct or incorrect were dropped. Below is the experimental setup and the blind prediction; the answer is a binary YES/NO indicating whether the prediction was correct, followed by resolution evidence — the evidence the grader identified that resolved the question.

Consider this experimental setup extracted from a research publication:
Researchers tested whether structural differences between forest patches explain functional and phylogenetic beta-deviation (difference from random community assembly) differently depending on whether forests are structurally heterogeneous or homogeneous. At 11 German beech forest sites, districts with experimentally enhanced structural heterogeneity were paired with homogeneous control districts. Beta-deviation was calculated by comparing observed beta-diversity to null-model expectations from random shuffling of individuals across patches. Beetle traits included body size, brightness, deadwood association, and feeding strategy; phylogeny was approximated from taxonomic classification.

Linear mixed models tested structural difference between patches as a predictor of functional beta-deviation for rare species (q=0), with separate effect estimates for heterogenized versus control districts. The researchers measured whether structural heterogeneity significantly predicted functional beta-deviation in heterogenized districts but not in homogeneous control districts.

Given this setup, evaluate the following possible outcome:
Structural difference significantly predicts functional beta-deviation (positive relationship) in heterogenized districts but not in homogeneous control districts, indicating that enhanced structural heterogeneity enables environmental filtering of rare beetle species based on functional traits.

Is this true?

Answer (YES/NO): YES